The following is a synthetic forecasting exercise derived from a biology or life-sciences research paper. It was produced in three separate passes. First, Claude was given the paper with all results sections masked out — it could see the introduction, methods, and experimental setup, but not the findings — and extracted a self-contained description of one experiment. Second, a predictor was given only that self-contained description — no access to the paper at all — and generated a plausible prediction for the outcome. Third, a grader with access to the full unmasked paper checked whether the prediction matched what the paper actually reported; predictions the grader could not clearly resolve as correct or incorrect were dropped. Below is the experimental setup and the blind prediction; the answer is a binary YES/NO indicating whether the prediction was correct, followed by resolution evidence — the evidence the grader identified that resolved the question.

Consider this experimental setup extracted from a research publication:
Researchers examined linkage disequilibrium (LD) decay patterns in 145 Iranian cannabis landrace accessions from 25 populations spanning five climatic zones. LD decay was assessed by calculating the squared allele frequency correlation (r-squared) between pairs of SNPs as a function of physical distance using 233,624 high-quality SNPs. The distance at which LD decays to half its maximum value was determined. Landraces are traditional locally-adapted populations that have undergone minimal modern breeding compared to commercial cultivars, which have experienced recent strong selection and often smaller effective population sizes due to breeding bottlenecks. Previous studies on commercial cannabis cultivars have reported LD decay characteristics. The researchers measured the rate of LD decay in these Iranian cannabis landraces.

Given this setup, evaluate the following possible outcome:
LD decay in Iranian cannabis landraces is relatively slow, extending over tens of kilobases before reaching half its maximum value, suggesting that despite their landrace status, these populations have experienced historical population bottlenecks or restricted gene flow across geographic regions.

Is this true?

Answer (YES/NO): NO